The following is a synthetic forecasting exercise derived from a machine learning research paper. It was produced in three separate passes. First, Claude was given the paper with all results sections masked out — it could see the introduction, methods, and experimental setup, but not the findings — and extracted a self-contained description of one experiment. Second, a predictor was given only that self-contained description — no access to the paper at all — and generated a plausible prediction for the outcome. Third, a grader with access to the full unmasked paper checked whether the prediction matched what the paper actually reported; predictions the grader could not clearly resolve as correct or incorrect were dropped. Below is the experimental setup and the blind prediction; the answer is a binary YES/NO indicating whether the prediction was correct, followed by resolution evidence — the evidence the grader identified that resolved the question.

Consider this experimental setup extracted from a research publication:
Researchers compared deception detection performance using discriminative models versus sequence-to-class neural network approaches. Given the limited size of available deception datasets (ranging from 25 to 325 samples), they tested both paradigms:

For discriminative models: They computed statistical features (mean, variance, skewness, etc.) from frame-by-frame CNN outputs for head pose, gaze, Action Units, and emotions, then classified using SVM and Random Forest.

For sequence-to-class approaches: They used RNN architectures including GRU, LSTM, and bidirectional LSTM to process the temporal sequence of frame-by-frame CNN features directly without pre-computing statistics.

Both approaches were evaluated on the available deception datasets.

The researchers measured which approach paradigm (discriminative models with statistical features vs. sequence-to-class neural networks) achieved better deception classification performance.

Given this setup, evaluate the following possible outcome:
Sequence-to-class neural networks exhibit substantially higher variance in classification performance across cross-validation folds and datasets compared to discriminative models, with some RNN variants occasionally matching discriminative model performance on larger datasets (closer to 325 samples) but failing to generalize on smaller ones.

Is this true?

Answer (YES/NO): NO